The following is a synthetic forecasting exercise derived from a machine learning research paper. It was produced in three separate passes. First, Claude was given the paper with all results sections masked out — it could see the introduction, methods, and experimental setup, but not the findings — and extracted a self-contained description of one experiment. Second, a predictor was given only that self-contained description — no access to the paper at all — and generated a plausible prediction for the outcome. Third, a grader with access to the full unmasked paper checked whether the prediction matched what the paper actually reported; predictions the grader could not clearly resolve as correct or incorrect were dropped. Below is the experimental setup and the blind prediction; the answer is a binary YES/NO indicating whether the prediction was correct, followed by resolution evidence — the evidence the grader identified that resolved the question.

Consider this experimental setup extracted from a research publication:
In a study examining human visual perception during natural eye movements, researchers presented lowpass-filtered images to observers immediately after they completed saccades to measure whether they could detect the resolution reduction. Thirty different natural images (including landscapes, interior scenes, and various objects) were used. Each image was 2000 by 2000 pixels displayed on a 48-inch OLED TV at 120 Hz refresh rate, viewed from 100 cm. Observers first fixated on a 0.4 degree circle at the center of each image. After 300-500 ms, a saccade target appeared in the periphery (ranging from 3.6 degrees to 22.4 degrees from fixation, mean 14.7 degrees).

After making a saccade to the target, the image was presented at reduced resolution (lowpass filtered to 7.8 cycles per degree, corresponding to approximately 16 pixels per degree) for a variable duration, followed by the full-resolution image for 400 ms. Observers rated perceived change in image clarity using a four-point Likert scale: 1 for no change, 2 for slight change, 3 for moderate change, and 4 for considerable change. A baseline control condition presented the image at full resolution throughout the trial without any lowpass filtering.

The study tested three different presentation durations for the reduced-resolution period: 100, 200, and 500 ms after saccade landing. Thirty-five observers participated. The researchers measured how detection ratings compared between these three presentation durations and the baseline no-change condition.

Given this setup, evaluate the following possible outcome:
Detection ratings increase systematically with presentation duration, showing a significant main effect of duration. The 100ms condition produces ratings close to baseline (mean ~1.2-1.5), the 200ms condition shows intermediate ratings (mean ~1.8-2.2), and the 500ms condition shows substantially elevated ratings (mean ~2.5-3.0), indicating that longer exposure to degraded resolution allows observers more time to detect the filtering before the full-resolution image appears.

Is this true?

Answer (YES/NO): NO